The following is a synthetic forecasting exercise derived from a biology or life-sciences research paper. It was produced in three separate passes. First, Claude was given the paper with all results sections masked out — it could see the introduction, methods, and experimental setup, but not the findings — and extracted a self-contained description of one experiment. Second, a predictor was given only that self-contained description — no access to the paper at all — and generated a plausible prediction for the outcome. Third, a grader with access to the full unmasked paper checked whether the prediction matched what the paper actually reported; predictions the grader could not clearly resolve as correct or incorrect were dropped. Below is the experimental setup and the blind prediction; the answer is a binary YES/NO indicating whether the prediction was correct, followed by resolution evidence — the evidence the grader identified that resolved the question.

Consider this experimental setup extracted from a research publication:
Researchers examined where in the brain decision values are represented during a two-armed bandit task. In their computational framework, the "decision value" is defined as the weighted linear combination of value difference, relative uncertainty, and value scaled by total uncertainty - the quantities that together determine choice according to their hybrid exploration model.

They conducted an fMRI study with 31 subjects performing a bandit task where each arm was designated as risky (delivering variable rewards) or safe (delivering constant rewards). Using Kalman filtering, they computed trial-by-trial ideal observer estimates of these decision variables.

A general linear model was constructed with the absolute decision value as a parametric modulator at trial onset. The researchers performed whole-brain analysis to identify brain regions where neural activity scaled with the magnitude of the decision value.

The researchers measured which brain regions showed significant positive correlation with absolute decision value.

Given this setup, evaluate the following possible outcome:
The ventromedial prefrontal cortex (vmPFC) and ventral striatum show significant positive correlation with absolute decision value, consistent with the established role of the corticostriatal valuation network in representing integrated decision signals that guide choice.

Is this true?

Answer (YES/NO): NO